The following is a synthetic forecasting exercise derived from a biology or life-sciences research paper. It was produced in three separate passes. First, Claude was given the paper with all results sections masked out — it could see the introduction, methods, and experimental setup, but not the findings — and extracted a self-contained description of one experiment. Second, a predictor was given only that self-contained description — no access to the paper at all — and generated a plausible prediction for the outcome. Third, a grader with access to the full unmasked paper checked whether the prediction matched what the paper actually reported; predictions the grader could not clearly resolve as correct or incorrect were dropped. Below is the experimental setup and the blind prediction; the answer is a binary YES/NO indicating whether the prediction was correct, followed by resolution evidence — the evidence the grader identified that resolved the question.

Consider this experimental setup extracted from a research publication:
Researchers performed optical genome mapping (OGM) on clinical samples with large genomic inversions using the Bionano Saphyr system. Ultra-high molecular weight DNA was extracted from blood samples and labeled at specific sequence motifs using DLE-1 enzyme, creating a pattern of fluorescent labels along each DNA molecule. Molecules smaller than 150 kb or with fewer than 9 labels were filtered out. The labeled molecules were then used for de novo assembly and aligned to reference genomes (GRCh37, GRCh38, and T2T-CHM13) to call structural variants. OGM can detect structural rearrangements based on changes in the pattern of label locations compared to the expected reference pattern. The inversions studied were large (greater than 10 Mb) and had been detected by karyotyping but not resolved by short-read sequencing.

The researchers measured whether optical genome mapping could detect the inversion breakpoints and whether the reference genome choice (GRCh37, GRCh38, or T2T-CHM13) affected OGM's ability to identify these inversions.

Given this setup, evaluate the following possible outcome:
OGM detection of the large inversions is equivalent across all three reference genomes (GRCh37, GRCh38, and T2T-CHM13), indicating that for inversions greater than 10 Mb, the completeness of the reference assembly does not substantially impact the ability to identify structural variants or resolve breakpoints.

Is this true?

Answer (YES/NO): NO